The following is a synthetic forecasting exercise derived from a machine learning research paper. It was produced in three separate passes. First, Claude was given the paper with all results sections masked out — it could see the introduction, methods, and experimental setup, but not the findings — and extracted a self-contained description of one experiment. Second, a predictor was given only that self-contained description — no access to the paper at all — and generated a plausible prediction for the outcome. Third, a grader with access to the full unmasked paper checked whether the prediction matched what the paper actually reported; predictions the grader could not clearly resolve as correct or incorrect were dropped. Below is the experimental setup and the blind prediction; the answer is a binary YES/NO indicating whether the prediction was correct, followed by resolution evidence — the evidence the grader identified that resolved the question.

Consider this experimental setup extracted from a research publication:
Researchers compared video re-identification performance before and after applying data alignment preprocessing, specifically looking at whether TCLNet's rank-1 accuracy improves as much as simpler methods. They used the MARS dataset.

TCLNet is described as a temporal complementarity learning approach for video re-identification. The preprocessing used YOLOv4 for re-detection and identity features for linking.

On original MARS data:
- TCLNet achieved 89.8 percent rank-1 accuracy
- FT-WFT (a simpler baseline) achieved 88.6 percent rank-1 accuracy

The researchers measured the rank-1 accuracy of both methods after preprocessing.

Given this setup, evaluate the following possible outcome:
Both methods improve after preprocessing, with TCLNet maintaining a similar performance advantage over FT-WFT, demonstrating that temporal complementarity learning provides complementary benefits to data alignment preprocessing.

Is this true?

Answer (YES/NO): NO